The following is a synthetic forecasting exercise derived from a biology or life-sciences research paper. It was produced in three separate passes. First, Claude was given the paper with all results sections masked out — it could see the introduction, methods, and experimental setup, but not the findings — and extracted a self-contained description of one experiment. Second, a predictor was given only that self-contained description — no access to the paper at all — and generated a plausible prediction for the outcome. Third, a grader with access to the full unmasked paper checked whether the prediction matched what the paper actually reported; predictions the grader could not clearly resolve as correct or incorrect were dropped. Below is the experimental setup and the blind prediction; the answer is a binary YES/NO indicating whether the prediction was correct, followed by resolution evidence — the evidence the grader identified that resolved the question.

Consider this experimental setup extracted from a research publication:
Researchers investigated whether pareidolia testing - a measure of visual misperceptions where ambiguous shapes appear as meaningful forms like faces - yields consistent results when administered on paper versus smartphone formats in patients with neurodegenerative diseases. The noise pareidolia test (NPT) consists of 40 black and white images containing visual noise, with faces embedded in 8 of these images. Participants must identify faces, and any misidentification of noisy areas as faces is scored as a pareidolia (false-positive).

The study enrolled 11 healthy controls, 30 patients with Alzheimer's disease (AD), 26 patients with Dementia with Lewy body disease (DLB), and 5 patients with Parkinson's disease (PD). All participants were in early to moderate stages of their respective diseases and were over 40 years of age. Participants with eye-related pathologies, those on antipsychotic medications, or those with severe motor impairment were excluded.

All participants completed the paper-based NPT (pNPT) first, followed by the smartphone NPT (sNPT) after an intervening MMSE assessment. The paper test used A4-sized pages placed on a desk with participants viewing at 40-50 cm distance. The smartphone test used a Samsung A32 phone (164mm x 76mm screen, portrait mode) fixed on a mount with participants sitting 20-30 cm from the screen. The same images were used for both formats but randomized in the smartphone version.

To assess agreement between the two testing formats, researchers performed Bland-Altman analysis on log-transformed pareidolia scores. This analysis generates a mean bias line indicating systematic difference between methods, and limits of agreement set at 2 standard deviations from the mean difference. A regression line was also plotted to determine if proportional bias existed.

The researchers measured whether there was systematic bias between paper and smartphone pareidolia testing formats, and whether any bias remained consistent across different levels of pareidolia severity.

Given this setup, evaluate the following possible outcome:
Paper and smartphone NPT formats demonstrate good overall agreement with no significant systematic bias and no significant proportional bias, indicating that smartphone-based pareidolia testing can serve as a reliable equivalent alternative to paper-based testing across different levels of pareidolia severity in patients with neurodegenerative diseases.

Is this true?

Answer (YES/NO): NO